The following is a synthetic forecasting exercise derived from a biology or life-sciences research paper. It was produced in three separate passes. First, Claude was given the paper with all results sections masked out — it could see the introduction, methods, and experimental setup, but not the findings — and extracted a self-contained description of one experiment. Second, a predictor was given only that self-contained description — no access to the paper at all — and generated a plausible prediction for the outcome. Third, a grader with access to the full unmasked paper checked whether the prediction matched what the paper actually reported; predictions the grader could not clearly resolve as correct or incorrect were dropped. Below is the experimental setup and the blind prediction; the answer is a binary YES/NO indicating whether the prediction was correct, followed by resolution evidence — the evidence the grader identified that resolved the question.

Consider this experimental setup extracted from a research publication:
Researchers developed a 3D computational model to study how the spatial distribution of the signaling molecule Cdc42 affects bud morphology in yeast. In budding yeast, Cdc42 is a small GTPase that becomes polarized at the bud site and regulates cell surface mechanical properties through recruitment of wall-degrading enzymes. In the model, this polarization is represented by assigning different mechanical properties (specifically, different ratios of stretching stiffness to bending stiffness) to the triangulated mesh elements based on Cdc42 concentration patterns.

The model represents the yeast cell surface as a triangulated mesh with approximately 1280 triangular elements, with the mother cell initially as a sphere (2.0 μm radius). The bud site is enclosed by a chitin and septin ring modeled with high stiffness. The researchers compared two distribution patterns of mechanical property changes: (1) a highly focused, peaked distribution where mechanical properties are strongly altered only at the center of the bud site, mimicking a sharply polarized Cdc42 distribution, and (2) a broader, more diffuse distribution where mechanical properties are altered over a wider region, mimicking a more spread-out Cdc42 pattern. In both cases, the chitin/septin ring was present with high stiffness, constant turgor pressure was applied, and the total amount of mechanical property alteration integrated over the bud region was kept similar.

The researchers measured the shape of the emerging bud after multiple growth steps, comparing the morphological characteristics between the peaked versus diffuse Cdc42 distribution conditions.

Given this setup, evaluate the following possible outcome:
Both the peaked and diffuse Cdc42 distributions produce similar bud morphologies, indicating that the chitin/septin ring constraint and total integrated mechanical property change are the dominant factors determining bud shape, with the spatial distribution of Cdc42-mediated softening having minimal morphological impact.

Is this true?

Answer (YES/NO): NO